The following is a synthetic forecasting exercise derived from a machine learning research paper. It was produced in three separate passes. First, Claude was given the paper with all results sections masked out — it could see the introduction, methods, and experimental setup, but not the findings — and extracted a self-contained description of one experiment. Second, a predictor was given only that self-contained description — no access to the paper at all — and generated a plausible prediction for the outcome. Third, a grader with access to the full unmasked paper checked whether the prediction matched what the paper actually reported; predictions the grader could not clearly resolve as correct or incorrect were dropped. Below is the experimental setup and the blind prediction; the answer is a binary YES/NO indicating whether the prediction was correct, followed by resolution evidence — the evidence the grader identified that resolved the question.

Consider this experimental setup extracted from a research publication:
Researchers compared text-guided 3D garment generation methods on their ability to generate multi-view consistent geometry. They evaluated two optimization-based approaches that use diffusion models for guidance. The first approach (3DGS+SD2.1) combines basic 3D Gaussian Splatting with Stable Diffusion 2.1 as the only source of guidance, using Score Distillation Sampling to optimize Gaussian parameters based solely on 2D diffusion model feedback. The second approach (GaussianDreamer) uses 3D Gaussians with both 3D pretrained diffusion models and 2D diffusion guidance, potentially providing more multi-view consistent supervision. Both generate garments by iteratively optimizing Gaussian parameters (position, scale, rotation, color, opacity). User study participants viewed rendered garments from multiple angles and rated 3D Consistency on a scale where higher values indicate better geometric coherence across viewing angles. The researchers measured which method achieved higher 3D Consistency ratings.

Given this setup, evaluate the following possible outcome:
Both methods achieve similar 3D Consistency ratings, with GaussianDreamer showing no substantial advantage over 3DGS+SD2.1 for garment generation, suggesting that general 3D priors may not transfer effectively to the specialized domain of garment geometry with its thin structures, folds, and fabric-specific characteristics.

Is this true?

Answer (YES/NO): NO